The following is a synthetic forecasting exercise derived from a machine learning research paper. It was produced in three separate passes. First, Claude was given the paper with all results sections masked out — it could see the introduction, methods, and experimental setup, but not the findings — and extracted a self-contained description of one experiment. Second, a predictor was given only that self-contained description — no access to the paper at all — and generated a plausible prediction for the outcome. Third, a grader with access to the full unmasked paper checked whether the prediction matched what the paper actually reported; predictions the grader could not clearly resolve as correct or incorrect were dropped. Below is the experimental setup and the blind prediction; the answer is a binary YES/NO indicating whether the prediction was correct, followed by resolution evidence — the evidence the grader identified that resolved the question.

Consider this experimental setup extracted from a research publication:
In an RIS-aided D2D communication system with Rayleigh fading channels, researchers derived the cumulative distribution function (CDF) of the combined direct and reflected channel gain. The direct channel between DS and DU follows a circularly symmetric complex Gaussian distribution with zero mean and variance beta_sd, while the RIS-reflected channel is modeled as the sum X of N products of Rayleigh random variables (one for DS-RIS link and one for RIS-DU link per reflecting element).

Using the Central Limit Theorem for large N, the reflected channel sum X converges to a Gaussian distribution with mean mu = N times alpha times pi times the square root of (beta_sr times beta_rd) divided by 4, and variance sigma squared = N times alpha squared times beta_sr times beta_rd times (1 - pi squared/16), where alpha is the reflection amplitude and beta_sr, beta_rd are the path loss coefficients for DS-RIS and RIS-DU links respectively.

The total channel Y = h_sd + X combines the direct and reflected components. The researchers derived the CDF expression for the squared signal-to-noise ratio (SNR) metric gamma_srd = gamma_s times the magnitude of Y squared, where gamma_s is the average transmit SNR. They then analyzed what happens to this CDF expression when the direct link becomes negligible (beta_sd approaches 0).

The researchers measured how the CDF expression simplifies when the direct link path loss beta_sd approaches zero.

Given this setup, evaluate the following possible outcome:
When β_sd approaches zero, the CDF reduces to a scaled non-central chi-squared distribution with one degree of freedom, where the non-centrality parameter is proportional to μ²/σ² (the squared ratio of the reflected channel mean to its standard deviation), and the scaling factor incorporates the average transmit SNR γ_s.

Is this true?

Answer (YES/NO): NO